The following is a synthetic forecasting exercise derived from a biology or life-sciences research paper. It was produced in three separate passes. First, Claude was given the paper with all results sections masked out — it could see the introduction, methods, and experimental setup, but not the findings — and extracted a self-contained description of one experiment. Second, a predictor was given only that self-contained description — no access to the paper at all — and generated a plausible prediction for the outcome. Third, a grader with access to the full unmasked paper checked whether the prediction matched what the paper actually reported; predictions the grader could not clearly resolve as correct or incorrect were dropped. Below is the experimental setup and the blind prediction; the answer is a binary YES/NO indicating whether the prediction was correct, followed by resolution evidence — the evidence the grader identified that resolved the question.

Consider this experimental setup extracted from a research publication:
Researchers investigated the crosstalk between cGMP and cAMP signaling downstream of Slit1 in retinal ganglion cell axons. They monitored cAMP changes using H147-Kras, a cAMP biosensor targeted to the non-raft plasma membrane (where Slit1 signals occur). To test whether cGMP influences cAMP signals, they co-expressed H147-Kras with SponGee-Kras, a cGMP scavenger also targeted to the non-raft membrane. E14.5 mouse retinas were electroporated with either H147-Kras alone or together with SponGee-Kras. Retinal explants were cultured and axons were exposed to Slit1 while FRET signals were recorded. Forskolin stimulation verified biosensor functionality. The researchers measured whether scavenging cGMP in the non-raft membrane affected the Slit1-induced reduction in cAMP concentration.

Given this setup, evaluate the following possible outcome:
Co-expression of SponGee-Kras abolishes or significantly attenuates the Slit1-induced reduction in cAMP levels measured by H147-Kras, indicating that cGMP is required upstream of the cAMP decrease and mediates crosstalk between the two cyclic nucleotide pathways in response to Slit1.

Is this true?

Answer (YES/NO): YES